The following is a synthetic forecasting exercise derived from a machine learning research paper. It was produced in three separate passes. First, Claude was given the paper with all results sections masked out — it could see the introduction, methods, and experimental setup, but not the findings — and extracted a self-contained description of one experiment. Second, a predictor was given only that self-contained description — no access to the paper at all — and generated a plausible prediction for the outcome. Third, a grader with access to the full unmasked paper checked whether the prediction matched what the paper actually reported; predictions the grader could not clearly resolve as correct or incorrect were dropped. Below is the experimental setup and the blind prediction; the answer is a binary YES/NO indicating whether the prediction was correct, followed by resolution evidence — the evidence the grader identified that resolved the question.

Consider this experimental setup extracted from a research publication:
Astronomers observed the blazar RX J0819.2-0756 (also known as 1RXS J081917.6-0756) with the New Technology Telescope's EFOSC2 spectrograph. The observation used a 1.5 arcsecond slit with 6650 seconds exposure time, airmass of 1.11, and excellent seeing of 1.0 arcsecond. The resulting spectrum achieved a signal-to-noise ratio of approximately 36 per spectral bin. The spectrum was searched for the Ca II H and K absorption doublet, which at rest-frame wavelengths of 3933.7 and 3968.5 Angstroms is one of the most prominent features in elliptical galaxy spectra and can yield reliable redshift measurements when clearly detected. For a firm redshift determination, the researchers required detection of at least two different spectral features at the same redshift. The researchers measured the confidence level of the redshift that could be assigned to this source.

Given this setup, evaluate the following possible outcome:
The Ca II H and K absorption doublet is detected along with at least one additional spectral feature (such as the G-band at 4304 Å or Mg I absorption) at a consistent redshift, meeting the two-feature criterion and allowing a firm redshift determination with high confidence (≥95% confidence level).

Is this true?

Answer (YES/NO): NO